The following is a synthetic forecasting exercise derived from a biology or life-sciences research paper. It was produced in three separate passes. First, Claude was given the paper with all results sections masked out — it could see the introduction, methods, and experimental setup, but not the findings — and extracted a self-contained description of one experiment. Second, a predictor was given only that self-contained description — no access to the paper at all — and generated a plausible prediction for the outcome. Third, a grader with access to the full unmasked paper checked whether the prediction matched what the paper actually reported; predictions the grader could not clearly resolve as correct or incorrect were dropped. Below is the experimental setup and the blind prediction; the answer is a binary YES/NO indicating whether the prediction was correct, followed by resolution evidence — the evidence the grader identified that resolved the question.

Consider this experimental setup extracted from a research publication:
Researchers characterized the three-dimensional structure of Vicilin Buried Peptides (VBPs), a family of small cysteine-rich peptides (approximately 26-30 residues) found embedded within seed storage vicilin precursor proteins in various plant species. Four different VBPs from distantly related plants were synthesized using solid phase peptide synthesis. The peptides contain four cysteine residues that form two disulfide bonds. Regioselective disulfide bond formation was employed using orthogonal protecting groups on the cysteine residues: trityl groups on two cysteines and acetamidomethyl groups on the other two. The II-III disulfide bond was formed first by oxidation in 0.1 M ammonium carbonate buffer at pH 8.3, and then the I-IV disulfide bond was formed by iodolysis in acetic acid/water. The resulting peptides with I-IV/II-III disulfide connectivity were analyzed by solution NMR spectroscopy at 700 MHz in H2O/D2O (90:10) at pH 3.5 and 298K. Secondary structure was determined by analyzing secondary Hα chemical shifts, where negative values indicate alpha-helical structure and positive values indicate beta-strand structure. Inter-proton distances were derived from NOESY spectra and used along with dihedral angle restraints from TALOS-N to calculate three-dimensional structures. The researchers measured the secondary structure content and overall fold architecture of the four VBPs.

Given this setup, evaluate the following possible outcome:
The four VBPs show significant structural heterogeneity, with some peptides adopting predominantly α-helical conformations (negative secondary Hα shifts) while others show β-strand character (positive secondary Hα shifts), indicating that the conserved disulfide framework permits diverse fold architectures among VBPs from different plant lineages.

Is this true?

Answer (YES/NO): NO